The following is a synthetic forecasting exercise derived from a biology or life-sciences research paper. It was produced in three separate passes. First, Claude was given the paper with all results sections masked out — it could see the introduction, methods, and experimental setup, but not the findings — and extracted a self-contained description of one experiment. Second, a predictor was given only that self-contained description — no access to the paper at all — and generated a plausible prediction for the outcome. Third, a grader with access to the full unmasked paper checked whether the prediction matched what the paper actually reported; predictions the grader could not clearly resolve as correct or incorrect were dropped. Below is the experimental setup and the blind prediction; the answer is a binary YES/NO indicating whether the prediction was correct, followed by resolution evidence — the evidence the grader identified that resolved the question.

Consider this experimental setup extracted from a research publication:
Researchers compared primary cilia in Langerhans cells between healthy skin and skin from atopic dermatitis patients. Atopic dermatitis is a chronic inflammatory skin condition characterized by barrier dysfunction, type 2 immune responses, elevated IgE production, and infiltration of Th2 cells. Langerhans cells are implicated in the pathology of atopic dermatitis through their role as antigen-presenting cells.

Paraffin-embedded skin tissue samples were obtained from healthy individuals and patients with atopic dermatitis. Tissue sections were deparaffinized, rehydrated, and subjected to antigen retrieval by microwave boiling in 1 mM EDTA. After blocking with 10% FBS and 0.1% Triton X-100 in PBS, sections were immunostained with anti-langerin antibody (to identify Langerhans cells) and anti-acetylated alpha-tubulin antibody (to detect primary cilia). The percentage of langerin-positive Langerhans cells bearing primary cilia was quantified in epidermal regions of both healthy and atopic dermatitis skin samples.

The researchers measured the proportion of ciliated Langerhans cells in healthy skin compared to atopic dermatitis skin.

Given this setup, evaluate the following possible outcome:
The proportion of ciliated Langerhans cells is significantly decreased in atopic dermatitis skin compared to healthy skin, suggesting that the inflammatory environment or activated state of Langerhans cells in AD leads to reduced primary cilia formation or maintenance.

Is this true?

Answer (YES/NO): NO